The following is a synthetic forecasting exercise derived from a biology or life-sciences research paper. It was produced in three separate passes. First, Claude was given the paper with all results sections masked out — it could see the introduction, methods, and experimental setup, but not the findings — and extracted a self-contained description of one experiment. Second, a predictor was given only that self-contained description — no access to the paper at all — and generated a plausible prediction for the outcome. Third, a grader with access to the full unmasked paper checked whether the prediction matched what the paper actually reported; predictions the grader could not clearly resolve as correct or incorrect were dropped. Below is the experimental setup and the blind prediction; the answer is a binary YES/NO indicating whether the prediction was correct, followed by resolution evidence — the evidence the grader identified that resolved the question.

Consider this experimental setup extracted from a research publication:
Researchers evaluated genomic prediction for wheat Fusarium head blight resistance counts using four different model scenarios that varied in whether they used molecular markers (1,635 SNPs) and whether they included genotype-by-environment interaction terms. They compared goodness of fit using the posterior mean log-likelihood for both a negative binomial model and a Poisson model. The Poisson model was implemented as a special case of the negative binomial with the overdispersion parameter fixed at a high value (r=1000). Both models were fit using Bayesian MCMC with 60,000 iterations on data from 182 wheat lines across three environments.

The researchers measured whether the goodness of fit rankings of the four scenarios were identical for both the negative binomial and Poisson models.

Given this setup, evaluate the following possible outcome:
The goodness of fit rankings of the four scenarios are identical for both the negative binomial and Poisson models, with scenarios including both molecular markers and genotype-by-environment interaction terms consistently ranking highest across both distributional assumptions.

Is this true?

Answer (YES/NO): NO